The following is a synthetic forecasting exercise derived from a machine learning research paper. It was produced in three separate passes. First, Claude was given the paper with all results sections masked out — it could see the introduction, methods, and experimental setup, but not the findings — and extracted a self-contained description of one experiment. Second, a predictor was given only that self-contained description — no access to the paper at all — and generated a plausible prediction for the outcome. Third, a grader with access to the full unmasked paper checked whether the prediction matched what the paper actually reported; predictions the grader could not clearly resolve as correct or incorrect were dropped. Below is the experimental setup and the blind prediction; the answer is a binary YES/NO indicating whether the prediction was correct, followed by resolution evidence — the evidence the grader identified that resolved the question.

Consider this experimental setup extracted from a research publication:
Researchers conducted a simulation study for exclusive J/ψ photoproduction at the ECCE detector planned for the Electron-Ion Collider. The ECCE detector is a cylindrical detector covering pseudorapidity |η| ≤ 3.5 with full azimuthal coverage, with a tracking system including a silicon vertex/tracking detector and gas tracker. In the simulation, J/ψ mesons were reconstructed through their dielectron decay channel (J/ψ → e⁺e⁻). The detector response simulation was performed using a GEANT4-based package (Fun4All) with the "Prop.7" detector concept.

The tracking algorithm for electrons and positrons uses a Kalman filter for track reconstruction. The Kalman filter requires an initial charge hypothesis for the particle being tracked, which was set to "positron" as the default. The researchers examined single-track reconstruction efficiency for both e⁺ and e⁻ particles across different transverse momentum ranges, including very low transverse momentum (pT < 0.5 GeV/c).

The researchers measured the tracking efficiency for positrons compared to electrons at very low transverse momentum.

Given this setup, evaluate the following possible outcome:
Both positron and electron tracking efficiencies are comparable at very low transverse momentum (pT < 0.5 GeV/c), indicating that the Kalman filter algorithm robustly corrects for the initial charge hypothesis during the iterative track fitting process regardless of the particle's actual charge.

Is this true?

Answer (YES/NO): NO